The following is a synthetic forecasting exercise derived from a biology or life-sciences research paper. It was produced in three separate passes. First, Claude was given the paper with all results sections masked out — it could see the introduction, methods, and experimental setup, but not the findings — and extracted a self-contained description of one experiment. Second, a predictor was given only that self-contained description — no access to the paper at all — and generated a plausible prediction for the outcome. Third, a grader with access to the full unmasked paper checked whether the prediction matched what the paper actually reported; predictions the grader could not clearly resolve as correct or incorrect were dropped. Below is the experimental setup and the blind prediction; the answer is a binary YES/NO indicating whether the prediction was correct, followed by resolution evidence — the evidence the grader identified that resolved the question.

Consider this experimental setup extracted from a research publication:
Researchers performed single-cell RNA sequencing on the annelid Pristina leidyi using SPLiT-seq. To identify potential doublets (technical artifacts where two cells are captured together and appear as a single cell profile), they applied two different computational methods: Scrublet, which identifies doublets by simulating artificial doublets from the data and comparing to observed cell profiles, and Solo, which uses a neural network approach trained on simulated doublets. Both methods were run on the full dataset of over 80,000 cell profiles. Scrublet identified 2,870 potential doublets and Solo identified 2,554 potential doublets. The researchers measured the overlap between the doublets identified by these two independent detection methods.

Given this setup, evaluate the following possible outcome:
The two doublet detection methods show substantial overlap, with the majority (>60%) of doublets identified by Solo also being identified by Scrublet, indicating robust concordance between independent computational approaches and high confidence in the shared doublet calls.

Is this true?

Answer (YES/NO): NO